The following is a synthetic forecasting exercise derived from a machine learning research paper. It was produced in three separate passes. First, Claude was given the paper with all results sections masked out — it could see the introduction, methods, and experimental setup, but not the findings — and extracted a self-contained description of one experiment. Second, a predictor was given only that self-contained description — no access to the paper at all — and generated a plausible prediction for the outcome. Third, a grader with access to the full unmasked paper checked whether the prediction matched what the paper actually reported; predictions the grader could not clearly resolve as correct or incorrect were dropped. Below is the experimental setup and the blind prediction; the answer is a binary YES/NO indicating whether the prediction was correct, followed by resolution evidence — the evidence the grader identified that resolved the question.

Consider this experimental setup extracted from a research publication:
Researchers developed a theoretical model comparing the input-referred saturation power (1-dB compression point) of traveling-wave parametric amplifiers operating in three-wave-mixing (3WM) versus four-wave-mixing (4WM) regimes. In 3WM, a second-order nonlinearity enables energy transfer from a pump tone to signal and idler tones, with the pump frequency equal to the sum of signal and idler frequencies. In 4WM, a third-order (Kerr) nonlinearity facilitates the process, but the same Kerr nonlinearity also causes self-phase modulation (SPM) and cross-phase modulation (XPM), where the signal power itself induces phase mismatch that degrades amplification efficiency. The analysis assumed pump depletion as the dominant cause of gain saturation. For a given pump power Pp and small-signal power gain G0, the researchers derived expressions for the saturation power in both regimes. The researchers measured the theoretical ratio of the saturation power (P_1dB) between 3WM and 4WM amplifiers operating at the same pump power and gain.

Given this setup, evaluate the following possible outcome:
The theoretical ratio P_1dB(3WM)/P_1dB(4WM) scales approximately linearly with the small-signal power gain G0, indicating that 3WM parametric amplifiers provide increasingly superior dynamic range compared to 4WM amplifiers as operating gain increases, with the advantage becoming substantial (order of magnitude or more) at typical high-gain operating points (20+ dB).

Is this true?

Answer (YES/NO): NO